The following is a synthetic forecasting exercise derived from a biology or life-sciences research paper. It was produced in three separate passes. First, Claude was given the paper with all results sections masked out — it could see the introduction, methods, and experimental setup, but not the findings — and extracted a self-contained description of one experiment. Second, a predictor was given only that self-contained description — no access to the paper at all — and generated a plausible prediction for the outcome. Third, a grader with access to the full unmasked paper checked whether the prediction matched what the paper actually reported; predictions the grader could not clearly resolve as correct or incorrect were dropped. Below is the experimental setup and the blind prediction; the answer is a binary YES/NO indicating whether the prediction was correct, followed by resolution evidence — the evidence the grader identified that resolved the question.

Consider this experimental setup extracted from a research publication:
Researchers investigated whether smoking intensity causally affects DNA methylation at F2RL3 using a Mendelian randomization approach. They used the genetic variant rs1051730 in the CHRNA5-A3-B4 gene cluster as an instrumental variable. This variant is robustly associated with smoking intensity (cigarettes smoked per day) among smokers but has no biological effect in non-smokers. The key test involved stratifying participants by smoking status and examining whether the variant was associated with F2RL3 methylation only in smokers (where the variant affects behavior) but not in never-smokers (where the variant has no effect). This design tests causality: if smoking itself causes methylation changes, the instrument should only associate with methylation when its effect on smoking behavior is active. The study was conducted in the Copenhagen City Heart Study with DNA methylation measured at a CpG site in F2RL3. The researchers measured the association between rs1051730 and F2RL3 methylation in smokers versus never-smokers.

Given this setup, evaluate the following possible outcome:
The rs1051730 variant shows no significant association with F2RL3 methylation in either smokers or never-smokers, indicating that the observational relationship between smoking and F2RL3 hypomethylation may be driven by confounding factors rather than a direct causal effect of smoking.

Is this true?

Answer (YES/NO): NO